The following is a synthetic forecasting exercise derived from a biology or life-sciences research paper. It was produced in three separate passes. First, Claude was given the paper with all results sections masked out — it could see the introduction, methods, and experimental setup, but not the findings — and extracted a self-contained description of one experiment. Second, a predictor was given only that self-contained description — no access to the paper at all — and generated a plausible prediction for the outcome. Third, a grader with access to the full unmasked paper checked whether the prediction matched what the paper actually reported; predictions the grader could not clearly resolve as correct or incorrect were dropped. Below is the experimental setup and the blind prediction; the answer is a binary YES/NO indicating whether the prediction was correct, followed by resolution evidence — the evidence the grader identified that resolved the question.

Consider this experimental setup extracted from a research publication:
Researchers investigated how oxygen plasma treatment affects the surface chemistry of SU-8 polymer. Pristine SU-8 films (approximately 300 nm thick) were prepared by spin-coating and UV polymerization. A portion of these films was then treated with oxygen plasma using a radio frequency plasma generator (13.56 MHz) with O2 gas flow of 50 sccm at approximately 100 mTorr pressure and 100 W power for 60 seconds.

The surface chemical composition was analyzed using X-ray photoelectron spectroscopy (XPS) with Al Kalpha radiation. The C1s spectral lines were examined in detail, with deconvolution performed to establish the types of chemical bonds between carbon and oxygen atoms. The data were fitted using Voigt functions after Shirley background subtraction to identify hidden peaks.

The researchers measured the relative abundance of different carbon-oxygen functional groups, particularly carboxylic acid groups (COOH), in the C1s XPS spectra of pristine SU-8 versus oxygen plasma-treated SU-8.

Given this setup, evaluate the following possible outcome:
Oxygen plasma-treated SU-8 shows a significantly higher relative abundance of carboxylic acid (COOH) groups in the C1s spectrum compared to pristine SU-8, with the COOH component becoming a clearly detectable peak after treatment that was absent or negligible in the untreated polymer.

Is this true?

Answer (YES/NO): YES